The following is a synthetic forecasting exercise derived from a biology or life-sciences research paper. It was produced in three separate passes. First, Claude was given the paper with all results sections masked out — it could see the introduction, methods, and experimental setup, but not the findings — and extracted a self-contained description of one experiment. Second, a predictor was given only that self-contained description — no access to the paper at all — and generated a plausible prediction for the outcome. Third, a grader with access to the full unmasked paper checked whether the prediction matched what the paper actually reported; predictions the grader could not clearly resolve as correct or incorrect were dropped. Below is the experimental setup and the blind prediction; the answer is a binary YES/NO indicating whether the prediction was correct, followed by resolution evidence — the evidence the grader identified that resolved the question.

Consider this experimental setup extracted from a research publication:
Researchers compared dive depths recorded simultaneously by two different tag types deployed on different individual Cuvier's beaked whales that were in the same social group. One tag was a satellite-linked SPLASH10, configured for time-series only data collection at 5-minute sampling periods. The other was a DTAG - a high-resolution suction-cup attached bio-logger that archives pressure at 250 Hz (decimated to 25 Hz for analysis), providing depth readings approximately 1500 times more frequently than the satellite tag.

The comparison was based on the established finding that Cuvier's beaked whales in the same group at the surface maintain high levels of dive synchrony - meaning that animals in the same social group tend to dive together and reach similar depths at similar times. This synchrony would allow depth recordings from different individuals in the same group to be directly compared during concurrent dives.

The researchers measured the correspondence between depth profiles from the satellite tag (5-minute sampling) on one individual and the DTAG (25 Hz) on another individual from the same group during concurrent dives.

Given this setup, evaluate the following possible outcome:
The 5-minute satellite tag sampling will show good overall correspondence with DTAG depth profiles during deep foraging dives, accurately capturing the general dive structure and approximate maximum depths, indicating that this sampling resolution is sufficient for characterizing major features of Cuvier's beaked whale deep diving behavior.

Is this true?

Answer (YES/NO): YES